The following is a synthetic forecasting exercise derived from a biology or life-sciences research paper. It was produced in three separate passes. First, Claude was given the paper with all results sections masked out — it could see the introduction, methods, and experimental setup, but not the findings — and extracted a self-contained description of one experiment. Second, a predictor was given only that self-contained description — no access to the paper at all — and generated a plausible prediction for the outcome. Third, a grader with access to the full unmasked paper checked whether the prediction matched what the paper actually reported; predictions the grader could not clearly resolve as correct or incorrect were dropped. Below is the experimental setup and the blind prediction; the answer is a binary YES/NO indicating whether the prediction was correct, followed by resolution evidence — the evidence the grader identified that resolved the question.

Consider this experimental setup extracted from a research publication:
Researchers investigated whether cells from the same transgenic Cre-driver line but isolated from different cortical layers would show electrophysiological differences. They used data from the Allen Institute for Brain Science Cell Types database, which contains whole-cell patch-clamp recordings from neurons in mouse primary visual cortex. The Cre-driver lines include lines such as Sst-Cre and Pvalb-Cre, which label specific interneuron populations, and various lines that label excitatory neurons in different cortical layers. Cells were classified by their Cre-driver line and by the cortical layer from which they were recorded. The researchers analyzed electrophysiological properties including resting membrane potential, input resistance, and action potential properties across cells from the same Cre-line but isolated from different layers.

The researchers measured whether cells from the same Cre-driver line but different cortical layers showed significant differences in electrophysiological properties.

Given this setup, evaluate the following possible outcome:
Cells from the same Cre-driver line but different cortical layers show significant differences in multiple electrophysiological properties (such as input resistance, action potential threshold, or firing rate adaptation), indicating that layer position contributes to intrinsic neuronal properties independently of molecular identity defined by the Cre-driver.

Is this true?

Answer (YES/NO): NO